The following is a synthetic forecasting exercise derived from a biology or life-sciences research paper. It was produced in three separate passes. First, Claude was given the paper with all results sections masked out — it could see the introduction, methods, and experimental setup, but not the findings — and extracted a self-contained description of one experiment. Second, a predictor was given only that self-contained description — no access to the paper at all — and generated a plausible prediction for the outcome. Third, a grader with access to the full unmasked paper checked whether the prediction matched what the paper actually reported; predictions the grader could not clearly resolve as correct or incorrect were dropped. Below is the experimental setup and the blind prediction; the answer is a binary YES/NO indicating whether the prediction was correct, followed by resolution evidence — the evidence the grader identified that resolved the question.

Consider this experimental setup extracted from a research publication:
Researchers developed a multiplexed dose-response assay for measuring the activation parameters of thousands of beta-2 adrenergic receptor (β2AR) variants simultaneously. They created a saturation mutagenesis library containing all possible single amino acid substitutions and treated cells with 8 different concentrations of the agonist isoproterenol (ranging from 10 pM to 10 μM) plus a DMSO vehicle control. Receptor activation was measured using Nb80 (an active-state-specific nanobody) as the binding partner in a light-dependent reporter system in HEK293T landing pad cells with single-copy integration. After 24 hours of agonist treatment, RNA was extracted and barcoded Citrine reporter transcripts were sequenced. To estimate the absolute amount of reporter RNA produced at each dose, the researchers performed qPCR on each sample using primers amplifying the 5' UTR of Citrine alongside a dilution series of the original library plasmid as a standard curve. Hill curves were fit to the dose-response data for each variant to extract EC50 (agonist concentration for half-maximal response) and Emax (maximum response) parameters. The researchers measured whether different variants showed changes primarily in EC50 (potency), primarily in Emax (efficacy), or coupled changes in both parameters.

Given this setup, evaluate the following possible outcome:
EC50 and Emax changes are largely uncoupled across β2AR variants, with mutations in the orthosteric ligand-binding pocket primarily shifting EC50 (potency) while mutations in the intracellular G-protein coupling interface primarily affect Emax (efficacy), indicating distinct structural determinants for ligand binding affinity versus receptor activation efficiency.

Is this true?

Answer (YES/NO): NO